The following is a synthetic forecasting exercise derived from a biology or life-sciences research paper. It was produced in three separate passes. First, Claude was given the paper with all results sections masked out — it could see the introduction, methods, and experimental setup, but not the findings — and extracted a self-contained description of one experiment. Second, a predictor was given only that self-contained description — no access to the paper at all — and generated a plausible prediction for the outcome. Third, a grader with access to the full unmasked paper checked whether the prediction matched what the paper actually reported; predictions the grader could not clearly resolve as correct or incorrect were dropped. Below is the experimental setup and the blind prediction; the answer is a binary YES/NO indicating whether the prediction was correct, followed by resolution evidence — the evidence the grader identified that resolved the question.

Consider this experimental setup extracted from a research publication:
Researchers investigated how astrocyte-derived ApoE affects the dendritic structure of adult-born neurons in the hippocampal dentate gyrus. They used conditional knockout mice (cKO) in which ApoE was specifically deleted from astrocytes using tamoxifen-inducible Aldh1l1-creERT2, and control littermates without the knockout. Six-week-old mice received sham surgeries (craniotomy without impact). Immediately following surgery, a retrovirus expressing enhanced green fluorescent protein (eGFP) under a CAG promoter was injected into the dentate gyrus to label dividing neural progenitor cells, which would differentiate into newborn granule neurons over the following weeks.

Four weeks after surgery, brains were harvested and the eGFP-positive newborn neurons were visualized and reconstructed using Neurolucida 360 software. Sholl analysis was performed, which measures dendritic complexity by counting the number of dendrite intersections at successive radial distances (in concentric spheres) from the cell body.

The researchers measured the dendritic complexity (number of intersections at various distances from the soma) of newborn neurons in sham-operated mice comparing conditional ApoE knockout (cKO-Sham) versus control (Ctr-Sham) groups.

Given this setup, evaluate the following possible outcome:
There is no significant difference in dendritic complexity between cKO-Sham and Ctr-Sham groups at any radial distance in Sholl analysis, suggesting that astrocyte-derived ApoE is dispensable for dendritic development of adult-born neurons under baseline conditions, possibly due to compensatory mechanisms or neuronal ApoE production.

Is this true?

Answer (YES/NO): NO